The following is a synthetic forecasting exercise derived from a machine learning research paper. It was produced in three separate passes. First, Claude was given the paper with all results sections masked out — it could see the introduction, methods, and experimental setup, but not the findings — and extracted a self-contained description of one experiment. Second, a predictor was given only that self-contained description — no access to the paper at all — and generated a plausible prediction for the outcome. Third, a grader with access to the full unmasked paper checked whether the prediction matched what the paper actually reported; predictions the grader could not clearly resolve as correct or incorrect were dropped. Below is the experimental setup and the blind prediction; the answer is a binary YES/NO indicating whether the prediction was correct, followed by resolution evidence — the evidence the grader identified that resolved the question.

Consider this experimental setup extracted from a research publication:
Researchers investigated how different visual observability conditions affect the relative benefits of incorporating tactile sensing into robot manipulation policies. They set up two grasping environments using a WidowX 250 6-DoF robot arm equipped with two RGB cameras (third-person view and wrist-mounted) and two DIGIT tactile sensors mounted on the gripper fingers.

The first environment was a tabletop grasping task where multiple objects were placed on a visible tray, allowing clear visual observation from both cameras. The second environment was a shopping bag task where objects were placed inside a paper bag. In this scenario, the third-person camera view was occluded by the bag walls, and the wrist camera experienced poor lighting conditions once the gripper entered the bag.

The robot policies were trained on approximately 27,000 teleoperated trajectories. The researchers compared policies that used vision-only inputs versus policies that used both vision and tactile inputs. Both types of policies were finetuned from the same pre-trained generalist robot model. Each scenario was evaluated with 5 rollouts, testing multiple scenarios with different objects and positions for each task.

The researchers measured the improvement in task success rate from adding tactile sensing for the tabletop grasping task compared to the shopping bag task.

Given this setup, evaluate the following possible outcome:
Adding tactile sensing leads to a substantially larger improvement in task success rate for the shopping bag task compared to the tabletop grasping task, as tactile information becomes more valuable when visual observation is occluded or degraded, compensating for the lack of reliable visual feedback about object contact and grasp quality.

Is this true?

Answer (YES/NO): YES